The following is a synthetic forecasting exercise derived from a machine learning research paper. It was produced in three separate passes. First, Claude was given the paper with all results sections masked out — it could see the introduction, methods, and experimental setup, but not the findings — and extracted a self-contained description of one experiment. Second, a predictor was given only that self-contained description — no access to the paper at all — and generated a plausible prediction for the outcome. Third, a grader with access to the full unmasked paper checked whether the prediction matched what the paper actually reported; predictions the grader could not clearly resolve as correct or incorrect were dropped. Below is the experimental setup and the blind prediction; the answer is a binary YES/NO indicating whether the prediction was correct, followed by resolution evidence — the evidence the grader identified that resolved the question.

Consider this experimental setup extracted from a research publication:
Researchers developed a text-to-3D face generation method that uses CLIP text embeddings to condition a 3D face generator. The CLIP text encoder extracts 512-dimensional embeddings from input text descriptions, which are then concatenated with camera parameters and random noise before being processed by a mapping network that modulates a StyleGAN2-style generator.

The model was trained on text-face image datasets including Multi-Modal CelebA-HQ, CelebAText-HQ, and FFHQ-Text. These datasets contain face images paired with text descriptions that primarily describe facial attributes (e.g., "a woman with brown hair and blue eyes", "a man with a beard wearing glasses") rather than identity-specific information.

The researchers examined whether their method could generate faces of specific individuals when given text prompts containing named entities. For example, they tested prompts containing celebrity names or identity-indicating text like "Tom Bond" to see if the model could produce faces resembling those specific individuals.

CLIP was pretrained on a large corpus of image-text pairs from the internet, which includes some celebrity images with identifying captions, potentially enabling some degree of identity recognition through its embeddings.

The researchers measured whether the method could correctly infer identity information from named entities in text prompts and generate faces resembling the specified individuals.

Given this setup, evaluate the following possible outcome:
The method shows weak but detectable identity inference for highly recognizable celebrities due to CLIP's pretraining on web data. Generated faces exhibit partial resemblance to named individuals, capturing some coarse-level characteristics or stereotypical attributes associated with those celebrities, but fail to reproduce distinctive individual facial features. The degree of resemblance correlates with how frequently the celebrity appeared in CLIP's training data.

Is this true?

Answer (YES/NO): NO